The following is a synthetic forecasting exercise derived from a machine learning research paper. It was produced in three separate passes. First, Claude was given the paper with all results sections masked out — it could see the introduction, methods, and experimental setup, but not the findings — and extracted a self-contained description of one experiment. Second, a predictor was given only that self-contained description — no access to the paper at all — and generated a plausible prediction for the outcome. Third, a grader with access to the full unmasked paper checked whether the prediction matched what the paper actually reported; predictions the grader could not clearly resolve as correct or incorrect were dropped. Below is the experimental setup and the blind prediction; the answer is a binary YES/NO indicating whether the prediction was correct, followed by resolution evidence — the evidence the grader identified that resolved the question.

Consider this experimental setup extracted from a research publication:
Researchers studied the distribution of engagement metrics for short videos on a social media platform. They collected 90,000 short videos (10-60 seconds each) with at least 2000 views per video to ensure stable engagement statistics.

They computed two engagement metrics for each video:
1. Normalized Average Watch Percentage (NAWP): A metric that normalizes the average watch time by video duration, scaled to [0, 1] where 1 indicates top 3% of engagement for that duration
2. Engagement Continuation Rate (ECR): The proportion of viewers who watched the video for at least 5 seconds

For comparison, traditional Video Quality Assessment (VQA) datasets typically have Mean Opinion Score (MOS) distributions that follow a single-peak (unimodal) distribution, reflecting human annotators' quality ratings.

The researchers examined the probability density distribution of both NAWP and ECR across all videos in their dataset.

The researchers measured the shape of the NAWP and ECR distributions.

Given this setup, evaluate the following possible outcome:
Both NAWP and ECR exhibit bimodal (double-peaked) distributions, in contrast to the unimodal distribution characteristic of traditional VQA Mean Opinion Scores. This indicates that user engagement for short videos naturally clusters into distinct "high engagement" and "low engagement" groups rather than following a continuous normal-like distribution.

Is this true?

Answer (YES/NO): YES